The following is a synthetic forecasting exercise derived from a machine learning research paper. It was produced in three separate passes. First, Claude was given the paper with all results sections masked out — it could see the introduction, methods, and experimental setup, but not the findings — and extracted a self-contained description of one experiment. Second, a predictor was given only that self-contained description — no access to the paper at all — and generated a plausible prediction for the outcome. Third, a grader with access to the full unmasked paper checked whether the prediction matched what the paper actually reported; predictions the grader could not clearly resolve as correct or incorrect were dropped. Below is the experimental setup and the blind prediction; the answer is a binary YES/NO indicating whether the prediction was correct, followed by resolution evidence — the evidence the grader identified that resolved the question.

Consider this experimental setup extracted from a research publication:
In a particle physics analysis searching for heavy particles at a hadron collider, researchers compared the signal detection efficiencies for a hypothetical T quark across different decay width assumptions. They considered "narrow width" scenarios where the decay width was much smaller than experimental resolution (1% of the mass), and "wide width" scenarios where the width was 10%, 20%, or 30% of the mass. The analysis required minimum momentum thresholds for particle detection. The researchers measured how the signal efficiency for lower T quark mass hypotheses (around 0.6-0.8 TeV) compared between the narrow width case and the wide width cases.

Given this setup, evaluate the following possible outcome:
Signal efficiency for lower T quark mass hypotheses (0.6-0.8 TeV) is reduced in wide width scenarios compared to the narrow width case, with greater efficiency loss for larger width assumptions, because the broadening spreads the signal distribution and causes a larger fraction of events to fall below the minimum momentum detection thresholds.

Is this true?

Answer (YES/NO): NO